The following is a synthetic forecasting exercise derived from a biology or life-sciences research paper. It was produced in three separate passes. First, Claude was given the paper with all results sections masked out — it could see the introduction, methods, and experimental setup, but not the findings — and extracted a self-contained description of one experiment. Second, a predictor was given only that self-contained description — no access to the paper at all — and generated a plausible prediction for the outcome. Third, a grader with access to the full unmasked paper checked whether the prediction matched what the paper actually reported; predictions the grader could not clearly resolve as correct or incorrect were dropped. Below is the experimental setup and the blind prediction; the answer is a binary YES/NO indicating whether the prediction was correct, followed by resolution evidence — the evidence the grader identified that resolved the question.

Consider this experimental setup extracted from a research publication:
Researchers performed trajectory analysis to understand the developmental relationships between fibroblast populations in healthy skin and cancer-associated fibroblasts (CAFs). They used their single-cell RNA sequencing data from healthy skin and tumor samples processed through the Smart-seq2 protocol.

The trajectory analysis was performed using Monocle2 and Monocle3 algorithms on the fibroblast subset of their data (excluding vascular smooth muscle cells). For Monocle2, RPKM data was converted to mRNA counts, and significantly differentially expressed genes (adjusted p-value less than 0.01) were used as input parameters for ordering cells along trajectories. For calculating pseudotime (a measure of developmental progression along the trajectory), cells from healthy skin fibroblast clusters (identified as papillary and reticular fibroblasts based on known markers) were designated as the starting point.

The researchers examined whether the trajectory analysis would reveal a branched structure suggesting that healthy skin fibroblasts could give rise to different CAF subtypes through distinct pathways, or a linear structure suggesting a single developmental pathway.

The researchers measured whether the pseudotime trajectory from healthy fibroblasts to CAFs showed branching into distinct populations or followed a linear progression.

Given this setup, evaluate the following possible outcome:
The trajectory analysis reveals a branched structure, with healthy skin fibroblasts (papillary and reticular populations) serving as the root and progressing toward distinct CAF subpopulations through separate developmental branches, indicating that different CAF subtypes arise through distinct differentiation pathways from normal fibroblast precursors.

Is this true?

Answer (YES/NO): YES